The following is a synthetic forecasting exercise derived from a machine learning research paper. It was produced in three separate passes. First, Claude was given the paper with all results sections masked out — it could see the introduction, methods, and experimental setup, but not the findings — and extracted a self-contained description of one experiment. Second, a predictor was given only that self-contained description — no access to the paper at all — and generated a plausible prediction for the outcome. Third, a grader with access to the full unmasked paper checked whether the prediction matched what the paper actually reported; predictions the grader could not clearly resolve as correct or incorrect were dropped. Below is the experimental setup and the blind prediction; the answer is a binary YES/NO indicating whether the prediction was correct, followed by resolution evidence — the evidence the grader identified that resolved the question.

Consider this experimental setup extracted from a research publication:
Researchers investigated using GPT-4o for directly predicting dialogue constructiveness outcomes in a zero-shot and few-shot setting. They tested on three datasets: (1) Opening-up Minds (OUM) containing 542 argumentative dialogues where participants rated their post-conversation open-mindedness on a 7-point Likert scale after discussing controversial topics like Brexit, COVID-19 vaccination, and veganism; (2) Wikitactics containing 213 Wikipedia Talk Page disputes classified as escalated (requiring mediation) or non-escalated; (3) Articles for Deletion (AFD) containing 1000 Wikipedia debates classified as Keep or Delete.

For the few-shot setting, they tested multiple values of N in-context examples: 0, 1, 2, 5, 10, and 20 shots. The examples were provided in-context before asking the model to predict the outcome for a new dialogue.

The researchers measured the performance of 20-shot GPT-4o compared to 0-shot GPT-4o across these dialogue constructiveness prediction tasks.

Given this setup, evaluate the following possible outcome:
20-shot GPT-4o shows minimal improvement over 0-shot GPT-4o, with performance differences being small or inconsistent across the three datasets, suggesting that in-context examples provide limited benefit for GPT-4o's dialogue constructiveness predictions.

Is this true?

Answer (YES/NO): NO